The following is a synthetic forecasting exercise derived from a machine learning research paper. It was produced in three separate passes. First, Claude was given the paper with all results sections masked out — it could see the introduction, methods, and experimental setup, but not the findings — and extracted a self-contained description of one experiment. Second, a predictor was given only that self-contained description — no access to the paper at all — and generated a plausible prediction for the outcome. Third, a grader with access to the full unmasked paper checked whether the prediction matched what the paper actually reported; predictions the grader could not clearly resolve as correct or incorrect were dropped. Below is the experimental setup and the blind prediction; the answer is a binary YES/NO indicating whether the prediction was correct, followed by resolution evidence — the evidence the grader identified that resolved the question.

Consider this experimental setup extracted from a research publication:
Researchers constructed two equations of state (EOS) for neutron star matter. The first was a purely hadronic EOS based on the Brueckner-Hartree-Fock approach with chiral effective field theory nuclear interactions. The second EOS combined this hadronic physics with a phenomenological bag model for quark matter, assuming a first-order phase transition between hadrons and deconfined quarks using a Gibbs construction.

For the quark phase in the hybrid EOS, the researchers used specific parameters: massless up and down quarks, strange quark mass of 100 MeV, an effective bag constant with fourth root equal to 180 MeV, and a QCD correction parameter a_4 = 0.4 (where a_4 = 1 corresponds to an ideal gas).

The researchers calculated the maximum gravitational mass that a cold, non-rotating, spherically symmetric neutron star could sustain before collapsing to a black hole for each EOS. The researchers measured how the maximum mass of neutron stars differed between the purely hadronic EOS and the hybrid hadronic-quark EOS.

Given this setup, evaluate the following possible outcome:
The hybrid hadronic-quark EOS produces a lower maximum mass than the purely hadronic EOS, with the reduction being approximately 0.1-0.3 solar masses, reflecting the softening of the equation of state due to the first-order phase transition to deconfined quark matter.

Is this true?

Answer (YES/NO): NO